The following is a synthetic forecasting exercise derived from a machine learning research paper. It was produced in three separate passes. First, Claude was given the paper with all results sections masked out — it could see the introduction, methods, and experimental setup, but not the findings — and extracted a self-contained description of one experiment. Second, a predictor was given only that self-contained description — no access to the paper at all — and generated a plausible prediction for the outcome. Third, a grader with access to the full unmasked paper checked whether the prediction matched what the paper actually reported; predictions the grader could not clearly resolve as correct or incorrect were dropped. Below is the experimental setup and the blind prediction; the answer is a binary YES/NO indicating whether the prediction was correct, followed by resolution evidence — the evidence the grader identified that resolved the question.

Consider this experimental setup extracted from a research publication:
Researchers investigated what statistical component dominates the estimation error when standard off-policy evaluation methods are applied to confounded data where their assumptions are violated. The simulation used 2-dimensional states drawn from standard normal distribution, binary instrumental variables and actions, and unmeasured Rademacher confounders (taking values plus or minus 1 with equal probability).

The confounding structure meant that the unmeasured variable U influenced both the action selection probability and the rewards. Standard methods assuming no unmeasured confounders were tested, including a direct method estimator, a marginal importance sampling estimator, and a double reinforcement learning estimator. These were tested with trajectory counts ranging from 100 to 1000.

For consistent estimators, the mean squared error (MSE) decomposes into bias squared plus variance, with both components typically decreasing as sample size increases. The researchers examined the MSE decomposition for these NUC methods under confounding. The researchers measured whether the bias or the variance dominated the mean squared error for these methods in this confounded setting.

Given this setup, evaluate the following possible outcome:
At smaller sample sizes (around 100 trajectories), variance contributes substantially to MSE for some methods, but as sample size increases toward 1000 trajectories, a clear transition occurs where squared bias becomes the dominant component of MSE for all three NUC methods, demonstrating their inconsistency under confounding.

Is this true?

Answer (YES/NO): NO